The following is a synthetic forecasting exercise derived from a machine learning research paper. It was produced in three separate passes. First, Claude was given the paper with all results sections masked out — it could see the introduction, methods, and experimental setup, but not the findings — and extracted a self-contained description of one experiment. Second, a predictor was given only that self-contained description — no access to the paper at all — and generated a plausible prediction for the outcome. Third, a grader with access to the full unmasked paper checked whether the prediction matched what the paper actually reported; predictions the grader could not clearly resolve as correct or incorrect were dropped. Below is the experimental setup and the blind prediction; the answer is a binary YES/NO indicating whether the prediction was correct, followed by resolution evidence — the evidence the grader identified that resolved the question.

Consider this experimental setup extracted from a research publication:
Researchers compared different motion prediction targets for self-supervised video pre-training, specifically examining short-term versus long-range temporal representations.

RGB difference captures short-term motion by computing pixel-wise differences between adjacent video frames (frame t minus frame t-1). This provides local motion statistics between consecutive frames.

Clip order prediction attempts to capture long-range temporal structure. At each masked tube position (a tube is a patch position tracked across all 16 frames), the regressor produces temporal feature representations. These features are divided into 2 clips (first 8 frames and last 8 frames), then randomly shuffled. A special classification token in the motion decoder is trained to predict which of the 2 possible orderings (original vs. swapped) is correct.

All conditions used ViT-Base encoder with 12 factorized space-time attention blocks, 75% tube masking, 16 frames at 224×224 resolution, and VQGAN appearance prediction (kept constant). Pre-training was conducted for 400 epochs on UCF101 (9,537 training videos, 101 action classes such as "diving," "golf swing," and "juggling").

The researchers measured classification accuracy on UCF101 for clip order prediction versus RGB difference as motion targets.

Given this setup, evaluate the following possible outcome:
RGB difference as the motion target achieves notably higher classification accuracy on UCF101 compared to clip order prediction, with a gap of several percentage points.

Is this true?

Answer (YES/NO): NO